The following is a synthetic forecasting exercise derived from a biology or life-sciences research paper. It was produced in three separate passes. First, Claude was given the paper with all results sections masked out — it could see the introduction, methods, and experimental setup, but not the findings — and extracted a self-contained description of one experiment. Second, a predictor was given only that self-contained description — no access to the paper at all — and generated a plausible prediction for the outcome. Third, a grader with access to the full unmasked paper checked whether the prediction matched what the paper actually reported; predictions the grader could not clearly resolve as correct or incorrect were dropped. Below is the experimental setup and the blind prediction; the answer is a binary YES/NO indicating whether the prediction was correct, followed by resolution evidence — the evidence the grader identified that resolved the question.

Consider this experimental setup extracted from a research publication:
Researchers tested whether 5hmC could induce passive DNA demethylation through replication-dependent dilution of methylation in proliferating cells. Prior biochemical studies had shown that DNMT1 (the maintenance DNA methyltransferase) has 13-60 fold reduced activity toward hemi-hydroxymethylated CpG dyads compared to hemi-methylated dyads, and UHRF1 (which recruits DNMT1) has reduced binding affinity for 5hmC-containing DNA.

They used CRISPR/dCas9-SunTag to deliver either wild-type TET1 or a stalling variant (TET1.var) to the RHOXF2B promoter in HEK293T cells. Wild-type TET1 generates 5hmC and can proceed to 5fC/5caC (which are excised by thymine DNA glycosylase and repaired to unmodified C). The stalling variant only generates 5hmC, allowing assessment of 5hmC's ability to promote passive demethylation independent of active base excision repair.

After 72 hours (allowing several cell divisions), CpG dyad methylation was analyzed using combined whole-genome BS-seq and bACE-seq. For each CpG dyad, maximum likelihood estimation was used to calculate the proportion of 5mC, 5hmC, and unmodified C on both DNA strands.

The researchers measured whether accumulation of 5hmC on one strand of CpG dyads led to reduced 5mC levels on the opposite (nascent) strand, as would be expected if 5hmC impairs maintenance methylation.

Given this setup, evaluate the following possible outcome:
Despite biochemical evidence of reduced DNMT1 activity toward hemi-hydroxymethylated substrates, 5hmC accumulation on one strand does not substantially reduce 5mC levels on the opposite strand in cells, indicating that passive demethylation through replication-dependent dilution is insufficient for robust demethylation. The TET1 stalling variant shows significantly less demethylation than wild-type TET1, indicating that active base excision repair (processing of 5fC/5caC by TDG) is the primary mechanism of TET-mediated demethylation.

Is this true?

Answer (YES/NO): YES